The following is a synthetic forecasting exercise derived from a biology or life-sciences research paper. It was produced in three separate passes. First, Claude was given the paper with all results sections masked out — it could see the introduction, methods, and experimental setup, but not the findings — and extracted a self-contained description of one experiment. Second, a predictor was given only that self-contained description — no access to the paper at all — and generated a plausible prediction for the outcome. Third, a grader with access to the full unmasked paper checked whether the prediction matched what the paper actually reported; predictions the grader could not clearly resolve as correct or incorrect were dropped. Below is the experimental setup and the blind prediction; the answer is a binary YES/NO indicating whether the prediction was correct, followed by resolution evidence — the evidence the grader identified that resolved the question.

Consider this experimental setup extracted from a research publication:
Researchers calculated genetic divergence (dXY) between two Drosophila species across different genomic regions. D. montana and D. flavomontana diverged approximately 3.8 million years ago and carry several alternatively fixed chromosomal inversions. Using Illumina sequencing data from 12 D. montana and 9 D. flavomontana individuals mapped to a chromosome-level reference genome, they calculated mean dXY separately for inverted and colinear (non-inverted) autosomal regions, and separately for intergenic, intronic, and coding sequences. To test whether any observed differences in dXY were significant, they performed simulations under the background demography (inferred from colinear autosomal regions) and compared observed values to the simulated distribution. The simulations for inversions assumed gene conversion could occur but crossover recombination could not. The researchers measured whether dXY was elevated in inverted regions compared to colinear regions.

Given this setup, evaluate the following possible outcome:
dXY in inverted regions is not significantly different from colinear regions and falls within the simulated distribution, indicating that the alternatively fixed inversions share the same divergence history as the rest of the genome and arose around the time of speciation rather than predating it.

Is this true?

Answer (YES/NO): NO